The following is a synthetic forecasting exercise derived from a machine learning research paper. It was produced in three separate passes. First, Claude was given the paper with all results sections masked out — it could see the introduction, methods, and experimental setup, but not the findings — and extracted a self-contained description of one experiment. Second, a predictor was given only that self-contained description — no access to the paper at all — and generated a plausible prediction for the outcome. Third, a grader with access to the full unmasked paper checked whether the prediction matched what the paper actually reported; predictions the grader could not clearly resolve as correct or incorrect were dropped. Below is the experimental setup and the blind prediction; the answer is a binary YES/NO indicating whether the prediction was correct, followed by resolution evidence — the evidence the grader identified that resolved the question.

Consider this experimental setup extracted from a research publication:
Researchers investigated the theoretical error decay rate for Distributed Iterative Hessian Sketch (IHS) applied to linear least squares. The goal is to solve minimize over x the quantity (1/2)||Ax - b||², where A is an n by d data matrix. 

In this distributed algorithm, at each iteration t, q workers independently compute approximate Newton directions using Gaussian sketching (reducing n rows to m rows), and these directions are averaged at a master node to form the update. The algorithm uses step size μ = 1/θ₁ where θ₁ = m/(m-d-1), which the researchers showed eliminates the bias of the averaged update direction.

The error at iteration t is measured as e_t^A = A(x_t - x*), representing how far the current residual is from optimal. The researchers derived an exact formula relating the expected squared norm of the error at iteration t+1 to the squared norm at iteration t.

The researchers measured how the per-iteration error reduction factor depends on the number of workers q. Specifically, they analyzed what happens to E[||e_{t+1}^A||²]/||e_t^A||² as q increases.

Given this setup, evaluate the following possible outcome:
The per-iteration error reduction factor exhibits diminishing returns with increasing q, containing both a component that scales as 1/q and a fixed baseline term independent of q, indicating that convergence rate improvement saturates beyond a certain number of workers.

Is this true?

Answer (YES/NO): NO